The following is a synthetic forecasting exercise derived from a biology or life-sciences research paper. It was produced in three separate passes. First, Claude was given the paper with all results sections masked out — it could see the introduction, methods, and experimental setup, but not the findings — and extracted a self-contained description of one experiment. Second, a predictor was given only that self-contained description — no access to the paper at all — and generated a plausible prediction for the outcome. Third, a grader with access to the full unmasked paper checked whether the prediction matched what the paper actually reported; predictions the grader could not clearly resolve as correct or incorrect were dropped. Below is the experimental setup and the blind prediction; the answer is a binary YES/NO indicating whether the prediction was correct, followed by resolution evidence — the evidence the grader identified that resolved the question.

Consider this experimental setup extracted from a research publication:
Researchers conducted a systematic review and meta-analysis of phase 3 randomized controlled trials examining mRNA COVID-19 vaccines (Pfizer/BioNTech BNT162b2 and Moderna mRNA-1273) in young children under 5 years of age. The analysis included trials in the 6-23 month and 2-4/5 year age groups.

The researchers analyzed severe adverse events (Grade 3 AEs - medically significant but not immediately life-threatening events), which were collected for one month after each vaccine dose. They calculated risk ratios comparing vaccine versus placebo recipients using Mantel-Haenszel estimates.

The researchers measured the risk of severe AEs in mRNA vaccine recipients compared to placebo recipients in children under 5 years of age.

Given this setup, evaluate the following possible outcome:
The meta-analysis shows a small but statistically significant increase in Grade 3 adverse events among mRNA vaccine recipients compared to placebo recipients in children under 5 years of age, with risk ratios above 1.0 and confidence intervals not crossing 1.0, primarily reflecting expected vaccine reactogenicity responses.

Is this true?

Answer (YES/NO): NO